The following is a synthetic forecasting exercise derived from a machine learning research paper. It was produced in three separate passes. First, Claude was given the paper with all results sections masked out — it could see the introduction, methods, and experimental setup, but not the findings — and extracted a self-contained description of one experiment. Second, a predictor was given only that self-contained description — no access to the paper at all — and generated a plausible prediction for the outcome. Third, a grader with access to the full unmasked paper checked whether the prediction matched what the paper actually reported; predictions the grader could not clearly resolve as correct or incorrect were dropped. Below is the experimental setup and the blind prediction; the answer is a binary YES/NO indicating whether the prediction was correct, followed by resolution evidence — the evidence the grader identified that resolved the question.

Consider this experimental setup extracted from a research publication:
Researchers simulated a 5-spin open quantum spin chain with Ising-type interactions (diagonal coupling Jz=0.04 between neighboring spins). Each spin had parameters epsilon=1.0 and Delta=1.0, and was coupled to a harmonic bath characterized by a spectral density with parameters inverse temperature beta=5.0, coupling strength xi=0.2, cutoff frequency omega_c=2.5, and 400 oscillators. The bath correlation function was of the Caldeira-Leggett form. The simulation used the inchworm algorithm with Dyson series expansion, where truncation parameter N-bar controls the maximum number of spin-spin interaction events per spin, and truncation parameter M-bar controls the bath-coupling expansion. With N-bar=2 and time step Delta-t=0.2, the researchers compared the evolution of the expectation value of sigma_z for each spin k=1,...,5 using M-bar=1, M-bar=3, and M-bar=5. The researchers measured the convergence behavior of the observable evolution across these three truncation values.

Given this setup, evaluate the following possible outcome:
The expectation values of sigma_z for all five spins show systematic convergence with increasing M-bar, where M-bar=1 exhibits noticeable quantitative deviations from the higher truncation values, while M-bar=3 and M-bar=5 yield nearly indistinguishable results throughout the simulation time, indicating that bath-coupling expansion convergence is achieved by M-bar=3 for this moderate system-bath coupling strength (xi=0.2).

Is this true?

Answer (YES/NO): YES